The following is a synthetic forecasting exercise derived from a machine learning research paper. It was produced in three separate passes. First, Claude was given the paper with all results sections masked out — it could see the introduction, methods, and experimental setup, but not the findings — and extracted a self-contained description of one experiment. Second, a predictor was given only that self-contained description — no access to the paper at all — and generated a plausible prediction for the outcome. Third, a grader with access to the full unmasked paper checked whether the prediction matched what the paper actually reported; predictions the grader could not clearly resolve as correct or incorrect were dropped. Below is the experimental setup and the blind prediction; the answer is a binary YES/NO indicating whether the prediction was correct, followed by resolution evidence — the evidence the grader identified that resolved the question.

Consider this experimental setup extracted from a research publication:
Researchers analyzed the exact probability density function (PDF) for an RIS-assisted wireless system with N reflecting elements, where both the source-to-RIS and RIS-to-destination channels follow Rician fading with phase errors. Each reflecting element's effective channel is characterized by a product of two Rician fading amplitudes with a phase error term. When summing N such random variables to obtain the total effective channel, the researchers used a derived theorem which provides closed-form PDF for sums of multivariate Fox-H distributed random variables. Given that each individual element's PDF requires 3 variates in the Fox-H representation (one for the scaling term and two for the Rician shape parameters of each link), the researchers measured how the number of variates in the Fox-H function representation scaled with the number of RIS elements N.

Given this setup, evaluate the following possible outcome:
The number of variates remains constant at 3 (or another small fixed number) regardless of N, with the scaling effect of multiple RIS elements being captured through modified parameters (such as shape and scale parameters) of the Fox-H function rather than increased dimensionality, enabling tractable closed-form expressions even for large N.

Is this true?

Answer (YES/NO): NO